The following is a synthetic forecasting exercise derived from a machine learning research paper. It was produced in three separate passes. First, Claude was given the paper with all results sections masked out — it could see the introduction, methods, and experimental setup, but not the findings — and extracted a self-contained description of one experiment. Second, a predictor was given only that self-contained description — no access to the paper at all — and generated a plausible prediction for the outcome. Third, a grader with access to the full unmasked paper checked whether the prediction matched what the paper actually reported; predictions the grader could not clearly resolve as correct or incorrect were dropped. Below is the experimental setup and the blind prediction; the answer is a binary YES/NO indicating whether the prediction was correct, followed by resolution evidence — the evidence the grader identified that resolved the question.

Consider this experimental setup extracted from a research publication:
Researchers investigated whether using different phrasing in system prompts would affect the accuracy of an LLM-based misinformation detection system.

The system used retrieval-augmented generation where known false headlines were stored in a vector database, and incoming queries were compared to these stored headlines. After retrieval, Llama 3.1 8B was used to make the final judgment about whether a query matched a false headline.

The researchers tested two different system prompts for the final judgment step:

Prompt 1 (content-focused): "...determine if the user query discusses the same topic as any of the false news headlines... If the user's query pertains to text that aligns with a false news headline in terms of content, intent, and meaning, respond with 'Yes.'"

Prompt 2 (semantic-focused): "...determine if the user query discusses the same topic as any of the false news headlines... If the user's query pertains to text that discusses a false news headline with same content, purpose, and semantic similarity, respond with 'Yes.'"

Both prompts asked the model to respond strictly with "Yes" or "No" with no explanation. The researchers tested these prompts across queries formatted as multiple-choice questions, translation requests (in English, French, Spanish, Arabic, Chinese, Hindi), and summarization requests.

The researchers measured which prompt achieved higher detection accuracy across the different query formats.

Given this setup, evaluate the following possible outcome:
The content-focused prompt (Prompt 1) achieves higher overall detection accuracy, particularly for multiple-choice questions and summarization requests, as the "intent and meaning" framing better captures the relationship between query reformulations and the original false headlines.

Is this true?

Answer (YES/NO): NO